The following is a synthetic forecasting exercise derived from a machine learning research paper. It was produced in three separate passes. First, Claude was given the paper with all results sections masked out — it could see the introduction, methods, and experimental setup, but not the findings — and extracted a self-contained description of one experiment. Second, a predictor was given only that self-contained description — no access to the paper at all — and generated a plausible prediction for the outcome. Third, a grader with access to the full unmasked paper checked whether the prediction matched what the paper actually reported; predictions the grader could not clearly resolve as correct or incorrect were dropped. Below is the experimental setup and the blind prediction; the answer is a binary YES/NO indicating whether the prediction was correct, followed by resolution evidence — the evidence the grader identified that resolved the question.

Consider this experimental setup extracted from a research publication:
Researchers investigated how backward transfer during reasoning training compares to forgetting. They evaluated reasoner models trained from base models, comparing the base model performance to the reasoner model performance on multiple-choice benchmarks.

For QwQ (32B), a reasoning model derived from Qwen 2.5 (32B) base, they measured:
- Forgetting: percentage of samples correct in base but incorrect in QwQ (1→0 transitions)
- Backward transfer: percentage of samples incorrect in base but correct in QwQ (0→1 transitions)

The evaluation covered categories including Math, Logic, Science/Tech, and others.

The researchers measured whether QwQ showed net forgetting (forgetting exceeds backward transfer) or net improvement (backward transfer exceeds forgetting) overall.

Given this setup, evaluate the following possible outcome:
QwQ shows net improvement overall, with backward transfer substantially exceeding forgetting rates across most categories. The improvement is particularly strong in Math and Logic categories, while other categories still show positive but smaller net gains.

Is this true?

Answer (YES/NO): NO